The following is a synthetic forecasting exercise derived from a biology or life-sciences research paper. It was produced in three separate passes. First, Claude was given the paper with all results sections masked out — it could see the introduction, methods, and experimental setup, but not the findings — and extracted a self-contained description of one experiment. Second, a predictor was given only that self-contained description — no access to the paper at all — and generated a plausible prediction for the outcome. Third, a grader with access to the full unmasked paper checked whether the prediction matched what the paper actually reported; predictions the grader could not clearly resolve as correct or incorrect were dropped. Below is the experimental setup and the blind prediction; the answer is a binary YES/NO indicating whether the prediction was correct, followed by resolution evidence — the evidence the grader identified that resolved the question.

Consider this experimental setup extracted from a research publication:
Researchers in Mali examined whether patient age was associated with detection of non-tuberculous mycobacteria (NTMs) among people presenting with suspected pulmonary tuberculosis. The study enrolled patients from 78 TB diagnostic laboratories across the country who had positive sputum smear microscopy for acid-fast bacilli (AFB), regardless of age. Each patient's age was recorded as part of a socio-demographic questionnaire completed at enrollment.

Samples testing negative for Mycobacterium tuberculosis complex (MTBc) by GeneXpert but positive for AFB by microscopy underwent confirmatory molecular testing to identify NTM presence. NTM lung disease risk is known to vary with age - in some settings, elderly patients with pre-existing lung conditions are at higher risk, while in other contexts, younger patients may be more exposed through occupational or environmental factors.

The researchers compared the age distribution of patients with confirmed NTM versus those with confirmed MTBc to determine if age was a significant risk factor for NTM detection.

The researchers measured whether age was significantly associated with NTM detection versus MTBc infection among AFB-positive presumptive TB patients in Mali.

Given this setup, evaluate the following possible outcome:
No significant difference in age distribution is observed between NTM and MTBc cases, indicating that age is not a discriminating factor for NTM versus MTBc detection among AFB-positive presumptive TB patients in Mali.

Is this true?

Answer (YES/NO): NO